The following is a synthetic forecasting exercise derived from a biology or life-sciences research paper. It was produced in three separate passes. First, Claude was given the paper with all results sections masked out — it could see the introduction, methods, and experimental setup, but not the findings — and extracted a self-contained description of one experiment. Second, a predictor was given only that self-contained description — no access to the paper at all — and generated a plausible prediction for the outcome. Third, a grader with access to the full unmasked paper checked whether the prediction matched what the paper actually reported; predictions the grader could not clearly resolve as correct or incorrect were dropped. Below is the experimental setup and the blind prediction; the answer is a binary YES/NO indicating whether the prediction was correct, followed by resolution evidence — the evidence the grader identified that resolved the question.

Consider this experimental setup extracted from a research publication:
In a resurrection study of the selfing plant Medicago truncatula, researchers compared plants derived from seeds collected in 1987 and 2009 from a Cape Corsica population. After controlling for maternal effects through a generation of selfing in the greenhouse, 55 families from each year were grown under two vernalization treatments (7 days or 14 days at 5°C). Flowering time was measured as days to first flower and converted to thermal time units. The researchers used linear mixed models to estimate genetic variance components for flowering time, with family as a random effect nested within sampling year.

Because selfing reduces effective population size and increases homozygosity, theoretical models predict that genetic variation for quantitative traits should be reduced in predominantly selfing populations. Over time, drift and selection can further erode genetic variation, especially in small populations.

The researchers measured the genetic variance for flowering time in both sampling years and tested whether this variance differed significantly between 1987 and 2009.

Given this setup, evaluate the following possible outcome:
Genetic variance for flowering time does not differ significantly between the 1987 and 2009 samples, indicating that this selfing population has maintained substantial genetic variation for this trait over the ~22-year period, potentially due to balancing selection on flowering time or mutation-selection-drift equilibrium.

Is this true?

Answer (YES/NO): YES